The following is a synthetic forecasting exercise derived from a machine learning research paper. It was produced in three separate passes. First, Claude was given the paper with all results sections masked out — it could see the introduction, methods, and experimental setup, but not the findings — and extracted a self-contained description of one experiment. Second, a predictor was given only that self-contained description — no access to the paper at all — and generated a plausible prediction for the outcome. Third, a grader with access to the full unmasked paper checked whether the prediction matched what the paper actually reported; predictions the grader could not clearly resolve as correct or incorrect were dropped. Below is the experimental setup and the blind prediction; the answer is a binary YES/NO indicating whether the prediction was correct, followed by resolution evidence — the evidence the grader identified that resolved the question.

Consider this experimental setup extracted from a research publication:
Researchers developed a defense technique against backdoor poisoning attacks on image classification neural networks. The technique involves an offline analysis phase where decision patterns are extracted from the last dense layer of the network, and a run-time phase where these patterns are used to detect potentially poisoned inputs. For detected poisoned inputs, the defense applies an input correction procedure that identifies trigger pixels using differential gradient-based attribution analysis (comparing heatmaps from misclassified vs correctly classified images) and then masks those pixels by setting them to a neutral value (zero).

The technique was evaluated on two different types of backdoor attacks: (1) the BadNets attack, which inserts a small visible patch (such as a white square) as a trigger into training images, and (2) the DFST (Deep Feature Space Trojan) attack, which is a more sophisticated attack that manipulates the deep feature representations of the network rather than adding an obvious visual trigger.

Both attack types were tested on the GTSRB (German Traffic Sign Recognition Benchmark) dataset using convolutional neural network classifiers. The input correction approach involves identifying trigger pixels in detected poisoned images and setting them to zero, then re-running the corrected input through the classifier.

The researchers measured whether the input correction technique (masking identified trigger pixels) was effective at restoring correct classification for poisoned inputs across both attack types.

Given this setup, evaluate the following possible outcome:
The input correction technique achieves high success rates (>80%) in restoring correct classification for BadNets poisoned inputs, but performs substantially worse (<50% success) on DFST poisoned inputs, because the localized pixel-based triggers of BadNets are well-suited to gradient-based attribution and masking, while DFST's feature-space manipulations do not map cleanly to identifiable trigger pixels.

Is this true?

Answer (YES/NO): YES